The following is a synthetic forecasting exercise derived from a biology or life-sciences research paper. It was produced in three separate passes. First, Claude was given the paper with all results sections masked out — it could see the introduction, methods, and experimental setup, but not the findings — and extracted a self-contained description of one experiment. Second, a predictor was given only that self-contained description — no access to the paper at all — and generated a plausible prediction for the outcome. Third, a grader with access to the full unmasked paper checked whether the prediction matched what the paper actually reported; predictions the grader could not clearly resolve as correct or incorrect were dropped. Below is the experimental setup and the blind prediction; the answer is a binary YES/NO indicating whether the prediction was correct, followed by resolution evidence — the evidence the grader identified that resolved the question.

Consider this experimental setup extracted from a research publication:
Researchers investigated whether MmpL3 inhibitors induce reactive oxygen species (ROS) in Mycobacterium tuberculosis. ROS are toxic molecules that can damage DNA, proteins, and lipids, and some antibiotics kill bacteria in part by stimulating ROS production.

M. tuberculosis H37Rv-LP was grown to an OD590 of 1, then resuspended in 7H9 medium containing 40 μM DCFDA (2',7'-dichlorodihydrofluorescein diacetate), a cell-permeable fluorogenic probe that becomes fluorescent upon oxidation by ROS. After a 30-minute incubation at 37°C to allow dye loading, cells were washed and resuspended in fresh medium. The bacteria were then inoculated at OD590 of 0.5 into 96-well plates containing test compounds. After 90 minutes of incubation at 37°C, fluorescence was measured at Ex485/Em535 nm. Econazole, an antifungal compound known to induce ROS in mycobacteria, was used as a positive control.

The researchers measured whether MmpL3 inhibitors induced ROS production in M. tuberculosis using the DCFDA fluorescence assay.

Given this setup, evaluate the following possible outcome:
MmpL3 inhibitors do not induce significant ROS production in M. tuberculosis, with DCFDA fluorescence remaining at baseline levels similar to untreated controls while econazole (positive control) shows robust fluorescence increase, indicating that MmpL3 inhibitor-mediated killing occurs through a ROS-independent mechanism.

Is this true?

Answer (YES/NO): YES